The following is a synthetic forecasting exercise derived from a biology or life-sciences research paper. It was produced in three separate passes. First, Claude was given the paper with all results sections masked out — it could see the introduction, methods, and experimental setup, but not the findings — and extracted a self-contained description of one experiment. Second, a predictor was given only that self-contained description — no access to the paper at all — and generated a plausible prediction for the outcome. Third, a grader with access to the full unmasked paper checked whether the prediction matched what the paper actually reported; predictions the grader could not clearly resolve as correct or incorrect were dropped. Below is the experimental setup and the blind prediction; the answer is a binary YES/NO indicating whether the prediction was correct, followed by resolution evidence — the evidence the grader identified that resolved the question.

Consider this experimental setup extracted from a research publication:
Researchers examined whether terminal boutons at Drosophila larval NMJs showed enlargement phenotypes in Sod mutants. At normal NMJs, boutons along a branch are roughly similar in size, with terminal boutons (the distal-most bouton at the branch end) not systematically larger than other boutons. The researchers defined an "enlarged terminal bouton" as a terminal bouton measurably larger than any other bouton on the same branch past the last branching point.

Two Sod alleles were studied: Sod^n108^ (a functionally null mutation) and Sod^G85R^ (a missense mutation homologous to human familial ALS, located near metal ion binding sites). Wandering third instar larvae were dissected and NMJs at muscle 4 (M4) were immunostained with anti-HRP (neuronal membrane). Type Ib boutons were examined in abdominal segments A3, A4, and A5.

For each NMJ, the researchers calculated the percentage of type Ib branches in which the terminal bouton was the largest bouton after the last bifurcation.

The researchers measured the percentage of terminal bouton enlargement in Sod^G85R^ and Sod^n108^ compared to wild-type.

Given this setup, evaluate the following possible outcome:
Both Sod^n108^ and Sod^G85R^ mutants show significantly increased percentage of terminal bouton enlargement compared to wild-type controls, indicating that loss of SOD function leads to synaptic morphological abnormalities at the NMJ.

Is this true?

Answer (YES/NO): YES